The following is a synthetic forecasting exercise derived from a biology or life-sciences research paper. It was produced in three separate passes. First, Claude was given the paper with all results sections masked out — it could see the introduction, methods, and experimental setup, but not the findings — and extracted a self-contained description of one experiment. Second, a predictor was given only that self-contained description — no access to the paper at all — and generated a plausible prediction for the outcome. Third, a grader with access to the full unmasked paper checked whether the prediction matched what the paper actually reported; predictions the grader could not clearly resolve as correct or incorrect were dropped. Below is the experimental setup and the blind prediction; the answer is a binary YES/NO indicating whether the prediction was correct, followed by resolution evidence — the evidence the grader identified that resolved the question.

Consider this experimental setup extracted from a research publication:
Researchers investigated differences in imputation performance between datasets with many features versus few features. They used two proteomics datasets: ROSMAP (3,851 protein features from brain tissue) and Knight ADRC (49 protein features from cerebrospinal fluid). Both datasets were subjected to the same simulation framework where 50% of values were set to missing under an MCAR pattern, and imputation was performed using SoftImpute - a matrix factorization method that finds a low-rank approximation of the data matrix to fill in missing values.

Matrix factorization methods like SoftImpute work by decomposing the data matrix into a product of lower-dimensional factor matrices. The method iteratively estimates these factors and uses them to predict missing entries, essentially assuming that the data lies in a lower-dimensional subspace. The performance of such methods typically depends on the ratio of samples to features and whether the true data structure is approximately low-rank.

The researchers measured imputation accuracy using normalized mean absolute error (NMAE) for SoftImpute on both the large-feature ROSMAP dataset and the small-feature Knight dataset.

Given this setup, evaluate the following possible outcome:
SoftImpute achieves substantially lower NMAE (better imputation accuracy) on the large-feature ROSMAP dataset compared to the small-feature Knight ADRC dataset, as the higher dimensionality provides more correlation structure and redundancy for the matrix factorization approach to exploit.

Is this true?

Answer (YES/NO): YES